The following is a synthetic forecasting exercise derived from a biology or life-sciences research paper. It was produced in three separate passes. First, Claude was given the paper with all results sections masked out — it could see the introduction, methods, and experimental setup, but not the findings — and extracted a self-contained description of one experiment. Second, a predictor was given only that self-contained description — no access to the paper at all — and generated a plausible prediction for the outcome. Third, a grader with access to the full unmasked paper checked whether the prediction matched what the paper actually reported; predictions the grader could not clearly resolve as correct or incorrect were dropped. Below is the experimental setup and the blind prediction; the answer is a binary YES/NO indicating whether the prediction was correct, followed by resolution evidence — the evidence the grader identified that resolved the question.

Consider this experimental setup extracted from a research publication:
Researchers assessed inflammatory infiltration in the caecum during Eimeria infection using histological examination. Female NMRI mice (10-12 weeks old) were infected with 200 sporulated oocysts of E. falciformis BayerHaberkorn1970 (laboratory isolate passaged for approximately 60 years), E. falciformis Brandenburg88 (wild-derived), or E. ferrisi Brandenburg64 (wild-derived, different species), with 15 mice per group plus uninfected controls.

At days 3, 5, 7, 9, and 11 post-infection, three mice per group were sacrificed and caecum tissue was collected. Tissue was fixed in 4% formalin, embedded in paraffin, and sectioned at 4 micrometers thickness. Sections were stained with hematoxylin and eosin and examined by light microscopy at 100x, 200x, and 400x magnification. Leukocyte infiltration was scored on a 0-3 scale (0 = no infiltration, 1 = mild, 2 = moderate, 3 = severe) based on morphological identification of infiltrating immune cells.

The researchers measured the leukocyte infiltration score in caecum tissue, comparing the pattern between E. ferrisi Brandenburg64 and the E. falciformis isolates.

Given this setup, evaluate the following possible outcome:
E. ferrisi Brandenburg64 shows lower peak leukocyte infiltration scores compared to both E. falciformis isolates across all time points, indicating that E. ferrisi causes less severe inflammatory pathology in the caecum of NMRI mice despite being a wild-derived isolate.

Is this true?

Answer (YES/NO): NO